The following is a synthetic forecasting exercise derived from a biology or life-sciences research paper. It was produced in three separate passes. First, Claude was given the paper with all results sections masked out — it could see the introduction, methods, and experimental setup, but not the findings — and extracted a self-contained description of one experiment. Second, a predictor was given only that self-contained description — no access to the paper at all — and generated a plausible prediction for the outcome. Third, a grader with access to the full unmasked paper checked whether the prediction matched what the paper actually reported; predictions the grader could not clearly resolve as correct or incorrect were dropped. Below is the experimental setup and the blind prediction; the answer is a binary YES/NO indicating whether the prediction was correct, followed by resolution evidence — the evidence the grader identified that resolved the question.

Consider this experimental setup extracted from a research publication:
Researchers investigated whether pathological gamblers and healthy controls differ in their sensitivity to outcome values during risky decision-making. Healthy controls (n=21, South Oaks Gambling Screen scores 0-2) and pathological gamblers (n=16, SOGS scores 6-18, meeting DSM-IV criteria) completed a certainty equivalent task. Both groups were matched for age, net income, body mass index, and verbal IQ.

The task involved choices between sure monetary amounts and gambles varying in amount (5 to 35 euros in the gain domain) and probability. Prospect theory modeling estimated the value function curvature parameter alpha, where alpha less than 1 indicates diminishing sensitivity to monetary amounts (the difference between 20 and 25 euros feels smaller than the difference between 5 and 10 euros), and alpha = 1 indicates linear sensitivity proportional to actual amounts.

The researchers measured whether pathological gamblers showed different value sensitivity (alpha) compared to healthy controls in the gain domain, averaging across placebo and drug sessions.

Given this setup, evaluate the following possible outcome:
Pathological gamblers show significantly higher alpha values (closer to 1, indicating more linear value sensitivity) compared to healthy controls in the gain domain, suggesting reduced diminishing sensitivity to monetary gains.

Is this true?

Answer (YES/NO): NO